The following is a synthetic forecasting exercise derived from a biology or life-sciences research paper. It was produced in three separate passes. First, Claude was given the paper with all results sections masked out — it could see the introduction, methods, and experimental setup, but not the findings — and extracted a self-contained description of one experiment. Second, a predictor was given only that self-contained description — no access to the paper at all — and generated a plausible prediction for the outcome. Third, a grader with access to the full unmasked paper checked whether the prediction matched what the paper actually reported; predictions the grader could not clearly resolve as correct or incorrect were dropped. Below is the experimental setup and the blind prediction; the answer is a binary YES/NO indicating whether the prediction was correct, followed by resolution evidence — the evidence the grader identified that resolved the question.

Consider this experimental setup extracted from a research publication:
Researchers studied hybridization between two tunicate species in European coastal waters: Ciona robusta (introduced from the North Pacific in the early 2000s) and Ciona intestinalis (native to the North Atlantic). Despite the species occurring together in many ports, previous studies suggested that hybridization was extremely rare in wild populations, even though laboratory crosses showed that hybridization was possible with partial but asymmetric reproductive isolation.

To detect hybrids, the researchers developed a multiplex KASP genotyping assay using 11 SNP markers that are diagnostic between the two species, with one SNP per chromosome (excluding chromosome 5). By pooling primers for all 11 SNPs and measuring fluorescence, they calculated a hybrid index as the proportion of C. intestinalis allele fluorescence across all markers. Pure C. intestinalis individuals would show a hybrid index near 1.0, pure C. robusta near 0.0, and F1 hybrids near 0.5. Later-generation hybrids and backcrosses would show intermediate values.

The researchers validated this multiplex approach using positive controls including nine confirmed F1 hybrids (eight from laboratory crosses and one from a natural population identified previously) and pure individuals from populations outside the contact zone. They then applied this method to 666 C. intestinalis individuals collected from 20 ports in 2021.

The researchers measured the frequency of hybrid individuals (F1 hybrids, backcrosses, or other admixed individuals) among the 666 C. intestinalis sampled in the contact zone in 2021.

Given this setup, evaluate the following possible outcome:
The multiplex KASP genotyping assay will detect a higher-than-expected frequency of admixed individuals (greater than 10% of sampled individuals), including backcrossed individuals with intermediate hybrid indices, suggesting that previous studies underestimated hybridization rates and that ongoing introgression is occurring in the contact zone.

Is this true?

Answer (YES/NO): NO